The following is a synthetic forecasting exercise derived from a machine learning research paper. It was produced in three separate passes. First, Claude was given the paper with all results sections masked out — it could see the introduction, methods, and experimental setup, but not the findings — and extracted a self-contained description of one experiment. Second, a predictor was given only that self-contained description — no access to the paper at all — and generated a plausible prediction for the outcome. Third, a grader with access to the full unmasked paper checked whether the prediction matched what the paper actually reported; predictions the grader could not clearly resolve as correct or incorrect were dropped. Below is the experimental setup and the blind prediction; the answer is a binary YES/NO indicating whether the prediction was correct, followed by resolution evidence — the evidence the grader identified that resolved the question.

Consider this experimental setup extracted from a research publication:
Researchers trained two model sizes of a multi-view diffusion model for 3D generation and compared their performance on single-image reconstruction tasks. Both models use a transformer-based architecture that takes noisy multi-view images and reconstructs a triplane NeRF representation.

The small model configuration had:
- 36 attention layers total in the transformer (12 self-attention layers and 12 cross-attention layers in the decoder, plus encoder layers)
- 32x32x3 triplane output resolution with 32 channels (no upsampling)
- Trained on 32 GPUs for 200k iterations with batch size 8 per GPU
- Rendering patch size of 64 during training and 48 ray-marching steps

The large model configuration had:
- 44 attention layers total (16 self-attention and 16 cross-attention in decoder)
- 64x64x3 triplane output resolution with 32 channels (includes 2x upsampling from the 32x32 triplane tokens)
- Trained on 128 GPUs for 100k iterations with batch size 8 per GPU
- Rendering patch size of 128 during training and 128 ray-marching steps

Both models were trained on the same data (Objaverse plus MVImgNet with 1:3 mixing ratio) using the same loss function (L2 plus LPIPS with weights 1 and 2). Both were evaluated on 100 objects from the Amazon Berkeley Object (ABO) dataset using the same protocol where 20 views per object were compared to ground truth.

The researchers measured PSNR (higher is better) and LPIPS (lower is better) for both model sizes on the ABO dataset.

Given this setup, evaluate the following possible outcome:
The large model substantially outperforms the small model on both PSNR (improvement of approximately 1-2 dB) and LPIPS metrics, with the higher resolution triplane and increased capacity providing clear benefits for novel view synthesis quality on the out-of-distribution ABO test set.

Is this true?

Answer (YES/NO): YES